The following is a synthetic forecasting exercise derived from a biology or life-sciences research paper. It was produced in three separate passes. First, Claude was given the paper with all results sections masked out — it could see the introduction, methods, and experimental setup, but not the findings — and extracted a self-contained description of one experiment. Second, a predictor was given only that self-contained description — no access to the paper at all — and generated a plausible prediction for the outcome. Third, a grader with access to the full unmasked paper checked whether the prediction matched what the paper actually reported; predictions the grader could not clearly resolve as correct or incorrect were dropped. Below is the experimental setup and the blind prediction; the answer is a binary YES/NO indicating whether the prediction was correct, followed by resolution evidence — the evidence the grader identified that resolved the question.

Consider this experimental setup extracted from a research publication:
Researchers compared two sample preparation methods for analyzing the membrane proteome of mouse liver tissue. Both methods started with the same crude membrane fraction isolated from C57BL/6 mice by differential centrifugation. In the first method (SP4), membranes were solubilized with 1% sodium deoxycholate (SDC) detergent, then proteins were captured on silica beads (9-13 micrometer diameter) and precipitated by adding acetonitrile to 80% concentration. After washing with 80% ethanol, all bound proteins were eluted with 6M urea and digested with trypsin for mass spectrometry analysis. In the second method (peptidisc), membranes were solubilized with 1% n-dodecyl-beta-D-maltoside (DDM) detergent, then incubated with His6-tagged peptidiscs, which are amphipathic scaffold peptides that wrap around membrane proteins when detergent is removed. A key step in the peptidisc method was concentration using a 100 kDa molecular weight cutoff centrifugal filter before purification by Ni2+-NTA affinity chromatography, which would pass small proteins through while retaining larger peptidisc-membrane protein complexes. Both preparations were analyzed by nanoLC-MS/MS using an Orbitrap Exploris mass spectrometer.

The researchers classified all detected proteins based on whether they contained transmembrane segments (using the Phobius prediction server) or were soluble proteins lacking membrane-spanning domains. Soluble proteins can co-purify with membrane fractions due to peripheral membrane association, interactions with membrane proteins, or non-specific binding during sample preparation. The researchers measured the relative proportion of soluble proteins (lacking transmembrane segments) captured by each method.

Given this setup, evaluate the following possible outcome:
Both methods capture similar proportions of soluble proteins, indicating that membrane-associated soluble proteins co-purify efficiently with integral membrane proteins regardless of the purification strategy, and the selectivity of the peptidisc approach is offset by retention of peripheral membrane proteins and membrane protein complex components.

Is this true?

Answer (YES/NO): NO